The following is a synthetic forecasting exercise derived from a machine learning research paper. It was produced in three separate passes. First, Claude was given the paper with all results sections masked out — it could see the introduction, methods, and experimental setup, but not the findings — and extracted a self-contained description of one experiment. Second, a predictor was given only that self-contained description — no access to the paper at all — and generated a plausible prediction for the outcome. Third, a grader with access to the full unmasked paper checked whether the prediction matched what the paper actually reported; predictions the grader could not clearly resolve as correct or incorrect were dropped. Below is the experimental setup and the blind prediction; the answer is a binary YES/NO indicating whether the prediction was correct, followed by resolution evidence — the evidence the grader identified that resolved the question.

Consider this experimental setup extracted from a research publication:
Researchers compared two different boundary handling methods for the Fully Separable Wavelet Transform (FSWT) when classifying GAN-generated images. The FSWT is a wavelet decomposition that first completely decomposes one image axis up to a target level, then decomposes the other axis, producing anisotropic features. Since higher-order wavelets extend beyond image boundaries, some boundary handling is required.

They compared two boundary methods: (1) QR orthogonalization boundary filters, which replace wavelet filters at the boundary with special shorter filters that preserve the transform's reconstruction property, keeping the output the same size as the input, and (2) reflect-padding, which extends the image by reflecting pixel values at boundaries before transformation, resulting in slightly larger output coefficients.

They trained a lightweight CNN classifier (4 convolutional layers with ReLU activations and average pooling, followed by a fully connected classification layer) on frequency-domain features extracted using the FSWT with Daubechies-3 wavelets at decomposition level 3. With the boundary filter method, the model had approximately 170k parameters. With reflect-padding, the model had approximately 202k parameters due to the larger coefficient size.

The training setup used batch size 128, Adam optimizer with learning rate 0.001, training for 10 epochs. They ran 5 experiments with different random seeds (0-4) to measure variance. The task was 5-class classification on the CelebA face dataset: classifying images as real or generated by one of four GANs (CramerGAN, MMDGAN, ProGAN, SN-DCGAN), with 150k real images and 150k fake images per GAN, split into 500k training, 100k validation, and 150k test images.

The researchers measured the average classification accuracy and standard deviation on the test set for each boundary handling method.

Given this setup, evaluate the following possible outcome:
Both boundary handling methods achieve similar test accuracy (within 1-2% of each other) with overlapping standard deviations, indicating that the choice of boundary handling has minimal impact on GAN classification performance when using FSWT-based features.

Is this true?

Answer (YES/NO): NO